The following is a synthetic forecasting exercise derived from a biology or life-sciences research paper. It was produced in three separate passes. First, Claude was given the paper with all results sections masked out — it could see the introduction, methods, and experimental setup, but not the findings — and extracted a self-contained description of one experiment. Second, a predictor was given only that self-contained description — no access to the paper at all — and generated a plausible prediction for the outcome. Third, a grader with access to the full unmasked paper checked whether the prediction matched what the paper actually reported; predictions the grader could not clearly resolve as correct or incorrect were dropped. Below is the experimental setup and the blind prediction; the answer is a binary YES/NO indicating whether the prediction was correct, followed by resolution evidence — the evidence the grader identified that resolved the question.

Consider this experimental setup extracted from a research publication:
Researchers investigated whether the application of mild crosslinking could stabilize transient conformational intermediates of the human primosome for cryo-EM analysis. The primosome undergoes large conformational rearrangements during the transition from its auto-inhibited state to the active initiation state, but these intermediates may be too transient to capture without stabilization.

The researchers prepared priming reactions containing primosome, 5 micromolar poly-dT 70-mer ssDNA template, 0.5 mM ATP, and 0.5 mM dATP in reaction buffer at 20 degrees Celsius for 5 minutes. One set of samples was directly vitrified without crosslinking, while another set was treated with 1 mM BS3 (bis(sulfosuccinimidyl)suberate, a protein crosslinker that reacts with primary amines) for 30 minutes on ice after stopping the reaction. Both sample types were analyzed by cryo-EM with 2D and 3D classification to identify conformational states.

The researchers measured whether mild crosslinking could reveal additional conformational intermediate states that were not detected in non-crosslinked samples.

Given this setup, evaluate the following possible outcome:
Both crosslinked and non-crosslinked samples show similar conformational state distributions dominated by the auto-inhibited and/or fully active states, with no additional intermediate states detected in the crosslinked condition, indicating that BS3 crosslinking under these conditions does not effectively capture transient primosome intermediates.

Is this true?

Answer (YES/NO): NO